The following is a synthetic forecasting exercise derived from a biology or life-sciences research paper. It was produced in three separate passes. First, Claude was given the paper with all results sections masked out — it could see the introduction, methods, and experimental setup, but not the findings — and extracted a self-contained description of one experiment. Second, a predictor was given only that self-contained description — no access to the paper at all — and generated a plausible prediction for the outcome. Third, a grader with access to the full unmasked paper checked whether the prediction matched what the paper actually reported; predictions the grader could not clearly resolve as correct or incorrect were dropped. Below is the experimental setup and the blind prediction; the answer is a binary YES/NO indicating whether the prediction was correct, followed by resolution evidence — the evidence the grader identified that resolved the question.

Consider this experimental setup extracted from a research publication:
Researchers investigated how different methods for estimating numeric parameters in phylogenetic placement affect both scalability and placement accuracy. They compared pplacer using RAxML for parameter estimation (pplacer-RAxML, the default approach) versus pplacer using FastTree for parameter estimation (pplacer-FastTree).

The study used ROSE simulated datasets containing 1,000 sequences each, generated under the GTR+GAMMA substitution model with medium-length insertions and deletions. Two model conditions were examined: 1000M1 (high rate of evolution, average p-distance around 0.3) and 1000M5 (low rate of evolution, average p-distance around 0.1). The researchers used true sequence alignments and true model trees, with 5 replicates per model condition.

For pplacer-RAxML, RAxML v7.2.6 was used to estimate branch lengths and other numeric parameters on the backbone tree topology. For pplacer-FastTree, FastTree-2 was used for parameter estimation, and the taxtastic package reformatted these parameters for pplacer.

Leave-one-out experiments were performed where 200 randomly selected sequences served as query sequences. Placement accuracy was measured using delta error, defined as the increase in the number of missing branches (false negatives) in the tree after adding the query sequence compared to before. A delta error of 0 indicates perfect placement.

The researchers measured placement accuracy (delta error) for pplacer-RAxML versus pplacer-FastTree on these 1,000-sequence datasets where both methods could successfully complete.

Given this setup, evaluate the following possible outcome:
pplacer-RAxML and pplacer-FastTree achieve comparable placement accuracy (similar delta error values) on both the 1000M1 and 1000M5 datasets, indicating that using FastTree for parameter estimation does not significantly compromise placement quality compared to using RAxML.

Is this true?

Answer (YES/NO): YES